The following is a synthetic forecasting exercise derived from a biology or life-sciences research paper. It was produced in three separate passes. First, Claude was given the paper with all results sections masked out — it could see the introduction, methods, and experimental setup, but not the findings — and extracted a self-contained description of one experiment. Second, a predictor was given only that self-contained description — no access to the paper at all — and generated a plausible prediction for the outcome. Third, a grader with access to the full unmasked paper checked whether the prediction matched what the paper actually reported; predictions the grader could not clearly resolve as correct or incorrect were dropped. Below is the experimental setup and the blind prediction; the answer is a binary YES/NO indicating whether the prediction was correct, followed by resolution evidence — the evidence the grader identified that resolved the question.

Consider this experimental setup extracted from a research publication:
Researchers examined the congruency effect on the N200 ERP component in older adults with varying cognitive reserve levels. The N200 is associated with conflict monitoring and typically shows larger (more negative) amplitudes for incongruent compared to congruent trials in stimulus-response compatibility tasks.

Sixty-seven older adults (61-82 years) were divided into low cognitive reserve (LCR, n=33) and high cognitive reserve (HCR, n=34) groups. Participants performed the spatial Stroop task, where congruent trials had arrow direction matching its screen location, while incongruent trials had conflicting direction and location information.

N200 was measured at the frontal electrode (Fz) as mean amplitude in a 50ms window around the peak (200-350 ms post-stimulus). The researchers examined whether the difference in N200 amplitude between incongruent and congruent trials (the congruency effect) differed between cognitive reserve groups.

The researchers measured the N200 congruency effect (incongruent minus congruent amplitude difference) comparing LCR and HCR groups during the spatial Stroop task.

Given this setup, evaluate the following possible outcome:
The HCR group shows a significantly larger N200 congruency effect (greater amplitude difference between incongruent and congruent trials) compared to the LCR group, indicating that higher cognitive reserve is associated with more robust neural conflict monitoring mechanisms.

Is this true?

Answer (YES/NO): NO